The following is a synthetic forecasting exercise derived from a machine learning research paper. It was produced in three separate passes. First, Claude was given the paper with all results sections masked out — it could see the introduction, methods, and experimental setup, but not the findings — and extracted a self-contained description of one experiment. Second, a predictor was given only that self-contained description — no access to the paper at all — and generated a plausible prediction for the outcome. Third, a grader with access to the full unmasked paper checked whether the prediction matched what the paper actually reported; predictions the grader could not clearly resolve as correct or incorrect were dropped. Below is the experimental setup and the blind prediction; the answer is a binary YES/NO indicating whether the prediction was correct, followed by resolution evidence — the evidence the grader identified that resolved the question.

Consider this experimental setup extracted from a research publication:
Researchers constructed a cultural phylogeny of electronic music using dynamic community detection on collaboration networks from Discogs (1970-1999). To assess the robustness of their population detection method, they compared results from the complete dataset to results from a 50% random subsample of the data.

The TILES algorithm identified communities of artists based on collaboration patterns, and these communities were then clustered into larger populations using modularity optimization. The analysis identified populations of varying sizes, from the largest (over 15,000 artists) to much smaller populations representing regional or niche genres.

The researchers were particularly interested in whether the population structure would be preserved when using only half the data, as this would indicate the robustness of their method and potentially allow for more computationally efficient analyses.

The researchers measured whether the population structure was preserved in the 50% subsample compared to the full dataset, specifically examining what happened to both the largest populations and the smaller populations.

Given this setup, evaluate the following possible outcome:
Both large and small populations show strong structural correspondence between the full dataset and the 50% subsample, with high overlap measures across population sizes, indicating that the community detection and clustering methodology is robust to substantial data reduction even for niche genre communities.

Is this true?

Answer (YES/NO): NO